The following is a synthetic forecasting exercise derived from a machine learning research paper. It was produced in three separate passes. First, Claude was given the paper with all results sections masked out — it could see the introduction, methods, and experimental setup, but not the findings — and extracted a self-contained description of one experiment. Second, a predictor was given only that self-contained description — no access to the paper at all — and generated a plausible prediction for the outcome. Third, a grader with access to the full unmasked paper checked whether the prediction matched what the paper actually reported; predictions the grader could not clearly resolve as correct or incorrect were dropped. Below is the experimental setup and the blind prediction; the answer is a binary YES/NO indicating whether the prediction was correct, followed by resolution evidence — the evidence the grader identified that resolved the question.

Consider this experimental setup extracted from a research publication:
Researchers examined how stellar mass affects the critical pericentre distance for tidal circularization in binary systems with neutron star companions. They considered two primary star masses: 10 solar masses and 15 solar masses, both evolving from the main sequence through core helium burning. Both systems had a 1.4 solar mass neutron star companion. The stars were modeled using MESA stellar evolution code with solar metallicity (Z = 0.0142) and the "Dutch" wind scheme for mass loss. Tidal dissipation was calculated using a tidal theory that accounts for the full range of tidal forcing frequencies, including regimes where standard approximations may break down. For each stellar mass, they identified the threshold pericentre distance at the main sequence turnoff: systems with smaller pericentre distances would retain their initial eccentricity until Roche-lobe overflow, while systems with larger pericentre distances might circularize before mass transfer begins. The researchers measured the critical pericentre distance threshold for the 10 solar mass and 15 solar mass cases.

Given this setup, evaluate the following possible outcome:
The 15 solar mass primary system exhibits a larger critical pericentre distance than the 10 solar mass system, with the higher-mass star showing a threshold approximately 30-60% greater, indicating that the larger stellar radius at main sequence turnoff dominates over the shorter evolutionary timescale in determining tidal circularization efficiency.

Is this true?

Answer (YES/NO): NO